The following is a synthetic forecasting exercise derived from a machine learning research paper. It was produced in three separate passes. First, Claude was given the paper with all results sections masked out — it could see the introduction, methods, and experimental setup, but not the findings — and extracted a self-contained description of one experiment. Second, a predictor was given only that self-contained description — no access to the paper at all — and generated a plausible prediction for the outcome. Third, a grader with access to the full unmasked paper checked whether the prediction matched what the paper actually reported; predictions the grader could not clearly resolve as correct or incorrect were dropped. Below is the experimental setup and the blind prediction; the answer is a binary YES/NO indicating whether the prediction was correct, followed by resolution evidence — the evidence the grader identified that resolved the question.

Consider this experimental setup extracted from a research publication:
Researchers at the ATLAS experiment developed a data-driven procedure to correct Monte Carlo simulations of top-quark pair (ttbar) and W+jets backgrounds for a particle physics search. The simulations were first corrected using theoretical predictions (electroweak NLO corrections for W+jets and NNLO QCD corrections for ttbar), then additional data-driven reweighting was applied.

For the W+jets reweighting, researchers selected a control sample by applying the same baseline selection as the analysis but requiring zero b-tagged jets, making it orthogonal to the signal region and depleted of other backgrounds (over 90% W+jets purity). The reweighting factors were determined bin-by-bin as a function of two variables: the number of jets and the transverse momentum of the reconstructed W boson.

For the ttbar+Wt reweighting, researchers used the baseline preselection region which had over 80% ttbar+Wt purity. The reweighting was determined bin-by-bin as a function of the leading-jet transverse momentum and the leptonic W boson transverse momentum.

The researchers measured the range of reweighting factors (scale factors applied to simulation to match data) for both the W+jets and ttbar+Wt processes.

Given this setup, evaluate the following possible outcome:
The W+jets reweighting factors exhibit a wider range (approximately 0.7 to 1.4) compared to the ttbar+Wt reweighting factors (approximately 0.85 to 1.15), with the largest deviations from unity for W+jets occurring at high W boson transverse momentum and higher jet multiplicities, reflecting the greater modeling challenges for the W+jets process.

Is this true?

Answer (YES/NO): NO